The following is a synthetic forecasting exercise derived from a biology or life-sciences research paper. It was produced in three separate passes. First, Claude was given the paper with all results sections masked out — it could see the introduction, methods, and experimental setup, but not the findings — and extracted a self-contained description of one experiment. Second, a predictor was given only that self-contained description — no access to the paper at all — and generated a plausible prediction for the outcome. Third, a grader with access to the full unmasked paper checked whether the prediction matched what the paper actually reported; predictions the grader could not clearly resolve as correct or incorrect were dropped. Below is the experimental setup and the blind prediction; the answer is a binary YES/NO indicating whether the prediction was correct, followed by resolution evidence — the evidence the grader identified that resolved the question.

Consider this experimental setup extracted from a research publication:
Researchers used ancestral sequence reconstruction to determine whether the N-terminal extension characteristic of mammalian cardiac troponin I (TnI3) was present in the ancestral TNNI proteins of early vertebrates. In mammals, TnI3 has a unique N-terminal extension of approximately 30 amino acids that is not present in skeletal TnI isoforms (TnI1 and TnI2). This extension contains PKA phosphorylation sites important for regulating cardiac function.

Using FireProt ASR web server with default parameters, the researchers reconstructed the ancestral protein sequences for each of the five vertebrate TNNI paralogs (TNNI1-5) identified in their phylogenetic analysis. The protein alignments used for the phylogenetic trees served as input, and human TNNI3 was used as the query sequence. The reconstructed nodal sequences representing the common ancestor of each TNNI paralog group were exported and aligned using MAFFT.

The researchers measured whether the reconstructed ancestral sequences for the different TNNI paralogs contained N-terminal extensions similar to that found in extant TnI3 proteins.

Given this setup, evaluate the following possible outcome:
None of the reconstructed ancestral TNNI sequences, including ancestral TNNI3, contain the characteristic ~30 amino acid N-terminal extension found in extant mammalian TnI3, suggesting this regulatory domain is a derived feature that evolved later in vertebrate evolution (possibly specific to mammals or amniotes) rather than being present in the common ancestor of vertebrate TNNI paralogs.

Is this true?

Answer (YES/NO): NO